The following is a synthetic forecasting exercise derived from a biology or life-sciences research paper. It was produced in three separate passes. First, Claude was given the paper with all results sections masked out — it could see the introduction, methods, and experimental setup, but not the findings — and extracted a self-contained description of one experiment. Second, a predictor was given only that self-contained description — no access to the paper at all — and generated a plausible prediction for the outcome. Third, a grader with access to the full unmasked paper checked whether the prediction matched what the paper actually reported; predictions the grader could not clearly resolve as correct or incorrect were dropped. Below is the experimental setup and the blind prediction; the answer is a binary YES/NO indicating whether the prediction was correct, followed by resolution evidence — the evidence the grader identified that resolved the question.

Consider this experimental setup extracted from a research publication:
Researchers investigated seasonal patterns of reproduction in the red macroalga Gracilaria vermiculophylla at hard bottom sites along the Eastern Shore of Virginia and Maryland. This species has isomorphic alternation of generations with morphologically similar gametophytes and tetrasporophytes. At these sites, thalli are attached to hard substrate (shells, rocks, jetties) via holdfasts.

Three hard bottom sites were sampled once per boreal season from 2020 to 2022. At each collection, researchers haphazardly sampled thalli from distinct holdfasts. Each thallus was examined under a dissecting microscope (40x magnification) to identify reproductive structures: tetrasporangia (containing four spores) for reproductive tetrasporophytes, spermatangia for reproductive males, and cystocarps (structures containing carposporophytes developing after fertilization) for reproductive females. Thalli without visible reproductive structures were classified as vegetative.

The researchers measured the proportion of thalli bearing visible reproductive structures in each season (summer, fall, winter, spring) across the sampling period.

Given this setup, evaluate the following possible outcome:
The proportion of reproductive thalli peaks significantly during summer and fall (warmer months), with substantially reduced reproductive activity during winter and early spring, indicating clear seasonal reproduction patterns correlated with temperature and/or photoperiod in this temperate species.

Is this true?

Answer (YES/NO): NO